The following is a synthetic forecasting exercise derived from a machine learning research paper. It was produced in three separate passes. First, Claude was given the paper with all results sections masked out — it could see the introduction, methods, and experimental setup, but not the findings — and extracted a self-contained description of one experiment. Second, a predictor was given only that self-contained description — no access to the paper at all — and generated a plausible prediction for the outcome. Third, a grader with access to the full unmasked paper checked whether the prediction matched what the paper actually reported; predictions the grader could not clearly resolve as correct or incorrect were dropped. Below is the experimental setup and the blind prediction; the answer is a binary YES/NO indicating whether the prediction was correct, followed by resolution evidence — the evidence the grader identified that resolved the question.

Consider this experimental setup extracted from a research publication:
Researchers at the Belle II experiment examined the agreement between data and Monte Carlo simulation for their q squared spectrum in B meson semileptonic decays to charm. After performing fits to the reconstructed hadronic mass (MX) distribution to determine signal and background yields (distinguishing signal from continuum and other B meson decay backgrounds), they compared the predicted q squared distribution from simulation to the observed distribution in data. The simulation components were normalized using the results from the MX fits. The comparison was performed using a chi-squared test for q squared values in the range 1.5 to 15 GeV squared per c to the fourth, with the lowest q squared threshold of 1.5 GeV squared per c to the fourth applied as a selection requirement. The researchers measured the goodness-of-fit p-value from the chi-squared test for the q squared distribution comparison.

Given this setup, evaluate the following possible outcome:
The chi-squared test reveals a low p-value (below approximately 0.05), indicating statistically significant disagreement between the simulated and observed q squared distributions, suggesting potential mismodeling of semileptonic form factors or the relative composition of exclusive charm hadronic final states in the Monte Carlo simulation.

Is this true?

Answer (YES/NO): NO